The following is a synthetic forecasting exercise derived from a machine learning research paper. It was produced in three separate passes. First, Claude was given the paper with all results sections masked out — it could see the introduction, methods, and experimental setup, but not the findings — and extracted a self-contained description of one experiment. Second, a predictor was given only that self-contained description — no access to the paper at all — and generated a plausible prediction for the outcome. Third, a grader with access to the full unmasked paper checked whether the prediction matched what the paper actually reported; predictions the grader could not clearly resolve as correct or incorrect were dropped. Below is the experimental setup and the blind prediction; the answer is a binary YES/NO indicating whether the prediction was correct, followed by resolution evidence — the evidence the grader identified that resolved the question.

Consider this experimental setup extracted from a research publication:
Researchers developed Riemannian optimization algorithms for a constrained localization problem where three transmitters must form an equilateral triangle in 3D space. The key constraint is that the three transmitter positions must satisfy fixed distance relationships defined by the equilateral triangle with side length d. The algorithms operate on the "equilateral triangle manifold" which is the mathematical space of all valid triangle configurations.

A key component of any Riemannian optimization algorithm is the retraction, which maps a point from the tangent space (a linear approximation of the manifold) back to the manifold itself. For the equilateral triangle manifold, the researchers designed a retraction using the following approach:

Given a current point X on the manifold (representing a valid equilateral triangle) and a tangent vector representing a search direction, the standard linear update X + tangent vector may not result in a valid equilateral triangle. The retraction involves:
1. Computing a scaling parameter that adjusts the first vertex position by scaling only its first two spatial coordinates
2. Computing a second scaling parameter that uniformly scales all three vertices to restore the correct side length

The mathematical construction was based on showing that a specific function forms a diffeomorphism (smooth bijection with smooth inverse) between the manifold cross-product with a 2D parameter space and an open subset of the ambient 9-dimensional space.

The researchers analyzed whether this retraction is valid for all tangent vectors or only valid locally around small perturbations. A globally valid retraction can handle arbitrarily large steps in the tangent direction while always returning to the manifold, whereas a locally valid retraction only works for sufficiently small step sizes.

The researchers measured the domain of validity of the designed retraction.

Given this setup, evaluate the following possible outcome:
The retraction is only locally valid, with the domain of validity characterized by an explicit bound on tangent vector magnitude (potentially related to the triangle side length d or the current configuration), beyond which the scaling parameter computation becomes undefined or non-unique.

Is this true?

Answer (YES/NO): NO